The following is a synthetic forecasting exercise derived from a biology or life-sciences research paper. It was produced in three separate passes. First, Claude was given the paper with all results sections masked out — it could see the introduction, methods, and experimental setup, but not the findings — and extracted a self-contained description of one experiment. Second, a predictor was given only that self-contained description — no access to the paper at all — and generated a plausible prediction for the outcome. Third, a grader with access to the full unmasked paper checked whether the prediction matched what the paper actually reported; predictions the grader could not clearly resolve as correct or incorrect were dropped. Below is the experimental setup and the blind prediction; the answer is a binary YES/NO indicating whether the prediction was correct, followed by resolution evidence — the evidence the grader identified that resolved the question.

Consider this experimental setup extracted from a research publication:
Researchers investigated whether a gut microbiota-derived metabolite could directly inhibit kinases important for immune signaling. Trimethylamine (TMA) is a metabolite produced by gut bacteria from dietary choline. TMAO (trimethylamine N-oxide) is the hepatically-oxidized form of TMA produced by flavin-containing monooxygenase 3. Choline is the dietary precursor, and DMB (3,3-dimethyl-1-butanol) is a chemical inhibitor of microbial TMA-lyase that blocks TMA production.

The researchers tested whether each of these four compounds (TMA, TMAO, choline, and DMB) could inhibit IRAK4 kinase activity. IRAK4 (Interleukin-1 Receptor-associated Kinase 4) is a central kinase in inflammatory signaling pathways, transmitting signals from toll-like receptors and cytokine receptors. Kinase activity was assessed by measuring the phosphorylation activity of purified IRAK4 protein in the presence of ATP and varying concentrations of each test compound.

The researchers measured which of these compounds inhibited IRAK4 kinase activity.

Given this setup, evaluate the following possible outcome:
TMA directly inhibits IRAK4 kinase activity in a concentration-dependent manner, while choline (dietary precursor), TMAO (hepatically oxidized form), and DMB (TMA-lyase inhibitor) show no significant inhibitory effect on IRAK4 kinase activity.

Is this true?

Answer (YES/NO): YES